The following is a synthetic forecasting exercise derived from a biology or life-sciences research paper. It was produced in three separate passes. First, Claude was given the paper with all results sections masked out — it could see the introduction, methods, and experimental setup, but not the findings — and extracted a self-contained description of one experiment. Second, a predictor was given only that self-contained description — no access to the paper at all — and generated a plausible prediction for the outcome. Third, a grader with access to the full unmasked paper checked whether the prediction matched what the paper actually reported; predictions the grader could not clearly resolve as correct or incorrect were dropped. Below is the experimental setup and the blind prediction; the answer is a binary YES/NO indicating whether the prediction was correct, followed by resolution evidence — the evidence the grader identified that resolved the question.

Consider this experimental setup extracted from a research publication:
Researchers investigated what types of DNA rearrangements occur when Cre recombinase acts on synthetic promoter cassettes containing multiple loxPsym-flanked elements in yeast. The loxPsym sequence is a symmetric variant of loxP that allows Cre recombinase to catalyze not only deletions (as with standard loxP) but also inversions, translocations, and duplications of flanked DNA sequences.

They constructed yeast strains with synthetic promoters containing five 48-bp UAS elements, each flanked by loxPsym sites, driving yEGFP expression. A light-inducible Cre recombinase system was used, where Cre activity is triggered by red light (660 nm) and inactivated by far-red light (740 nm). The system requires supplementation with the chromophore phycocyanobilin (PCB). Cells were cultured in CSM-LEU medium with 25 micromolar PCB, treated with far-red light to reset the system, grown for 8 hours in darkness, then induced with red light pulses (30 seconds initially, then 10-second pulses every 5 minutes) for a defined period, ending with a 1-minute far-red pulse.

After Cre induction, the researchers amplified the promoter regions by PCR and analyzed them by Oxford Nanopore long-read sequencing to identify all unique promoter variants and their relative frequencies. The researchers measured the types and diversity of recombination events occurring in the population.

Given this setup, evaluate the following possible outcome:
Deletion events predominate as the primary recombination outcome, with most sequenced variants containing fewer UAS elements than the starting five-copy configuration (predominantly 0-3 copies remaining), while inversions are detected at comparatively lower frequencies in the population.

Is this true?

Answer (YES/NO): YES